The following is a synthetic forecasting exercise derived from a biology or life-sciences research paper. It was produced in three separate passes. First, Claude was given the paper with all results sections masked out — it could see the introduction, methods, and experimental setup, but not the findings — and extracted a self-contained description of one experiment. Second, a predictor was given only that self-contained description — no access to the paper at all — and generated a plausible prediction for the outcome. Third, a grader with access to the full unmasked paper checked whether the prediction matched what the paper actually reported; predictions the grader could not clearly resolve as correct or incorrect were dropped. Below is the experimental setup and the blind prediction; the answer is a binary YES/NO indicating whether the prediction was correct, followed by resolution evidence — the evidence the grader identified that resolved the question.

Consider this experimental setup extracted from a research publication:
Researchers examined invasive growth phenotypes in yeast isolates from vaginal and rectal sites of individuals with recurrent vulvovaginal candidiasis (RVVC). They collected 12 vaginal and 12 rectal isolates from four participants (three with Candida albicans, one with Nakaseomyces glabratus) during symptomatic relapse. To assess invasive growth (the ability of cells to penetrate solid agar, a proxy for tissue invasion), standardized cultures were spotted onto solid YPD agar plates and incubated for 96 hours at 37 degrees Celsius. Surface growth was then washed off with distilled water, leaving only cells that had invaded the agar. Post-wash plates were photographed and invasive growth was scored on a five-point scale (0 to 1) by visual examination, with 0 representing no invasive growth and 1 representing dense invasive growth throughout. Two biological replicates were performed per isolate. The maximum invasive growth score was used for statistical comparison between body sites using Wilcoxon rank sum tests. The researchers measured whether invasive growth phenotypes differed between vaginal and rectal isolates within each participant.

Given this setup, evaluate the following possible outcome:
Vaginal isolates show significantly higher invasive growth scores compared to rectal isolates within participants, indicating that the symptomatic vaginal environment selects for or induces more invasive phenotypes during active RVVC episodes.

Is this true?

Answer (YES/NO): NO